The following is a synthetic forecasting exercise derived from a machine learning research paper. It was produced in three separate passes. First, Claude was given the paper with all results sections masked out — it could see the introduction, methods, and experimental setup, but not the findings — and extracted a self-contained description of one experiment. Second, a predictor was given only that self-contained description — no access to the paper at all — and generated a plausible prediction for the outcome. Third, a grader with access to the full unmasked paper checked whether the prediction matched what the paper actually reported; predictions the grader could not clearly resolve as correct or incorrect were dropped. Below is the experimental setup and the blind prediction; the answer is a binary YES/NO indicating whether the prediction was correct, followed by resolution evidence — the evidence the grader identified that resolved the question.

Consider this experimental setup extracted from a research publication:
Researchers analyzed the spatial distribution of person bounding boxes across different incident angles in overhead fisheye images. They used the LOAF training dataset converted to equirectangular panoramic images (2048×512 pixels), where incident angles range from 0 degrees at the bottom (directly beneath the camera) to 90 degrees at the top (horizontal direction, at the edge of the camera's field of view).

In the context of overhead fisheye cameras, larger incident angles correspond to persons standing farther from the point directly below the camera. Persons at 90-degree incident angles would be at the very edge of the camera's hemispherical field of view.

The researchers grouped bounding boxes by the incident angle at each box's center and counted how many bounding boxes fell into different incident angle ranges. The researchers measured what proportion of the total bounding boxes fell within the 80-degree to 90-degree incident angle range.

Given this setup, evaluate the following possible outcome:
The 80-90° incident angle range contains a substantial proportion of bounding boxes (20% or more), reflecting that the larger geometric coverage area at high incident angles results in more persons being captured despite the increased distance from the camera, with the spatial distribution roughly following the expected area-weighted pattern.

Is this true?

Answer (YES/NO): YES